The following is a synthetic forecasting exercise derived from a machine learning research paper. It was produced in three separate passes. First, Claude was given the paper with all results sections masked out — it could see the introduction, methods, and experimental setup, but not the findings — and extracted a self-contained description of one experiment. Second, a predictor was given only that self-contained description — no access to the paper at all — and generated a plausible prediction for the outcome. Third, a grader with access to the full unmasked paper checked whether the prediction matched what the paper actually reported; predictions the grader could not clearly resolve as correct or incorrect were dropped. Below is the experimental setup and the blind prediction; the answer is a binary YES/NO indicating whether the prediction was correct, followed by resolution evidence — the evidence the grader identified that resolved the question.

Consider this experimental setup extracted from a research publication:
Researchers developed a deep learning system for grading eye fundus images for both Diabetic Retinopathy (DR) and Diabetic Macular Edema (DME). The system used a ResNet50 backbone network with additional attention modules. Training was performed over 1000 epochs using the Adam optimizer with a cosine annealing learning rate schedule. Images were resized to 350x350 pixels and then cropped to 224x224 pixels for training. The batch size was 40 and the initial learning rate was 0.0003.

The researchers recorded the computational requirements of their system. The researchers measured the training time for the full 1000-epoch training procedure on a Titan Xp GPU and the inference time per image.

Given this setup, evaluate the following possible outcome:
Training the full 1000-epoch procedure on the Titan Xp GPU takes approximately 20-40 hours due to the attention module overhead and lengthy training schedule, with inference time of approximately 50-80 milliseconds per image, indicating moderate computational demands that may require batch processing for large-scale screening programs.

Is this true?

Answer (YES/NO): NO